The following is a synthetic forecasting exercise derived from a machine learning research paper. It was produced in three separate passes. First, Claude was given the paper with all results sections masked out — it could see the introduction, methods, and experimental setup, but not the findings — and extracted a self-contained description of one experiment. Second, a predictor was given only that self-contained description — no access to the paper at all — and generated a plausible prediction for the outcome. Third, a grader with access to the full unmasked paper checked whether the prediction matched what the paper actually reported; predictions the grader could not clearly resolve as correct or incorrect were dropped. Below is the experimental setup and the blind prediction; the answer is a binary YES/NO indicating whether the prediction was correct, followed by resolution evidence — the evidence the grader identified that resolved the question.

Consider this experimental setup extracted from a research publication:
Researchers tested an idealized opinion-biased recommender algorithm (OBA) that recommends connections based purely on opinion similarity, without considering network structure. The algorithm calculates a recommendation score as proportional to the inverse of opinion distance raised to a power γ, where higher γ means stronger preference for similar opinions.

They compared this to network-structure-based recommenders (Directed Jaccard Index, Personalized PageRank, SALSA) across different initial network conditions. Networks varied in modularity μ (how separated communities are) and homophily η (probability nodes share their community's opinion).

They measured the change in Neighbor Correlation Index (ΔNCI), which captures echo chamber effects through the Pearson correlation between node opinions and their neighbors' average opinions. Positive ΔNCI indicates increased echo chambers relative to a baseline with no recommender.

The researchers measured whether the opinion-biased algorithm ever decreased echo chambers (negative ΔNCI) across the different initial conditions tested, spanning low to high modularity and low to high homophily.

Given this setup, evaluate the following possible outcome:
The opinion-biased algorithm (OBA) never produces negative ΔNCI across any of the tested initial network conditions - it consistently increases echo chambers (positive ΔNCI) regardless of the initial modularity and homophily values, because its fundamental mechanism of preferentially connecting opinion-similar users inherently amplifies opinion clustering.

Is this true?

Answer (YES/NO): YES